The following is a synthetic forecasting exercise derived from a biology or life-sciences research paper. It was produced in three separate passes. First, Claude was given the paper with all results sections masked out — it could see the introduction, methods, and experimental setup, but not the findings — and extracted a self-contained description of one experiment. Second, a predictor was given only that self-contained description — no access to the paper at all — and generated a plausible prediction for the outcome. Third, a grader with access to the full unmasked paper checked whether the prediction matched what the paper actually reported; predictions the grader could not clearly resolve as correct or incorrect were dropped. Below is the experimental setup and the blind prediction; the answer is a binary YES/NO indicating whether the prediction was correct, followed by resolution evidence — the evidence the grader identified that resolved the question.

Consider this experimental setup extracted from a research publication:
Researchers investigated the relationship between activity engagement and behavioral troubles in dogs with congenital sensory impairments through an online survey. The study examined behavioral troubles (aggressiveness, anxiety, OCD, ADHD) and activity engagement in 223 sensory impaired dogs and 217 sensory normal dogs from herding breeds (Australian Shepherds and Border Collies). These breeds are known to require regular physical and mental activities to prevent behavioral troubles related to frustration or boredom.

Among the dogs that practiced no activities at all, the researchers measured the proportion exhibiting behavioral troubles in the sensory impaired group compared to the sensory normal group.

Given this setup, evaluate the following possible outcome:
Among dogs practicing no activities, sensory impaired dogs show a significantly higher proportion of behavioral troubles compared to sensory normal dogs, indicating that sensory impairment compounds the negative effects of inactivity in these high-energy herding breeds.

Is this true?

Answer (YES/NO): YES